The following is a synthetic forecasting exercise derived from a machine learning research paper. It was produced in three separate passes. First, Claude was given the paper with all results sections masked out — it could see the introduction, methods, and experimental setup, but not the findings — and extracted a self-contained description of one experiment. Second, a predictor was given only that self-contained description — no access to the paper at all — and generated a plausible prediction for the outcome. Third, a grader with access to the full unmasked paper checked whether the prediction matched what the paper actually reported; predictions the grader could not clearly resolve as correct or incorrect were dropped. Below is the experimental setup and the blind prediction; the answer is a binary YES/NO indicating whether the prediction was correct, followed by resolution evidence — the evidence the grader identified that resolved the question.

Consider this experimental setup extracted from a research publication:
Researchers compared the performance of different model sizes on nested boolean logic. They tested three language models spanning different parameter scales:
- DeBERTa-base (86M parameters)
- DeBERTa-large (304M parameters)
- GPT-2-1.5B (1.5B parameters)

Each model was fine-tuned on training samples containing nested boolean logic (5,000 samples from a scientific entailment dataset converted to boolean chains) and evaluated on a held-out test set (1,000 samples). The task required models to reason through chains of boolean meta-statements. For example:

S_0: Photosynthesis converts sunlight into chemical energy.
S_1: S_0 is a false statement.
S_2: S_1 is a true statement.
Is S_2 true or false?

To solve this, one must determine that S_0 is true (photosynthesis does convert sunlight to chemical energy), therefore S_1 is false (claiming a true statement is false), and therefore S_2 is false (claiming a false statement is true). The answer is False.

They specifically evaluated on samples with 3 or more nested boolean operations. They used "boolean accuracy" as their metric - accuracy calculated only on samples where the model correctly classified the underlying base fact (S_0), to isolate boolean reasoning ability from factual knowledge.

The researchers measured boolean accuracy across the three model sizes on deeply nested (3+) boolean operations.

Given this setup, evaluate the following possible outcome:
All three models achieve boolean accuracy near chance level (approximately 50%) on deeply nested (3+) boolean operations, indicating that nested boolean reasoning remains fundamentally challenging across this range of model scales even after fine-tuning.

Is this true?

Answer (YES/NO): NO